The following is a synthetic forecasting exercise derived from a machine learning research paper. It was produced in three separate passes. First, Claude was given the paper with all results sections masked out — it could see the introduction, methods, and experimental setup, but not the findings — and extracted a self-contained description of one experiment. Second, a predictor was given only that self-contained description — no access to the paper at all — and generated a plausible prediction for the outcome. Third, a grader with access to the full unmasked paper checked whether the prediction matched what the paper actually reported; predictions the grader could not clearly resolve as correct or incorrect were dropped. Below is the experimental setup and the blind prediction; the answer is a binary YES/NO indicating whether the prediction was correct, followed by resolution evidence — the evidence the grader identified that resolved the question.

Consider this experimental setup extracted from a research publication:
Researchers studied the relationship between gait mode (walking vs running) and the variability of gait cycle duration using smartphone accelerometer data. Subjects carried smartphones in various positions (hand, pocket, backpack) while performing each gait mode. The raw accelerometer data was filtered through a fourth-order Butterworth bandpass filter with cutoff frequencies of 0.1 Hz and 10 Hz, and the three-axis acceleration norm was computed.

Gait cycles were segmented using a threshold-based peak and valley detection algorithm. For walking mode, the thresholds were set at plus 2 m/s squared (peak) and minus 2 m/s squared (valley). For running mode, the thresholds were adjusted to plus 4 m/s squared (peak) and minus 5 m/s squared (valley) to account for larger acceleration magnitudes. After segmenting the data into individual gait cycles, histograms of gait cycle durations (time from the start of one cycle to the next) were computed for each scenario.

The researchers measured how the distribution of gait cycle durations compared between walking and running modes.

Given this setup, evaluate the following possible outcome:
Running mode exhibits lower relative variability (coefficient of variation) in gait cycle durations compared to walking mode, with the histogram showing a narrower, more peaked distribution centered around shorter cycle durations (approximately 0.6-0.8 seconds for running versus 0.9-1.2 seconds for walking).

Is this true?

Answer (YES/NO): NO